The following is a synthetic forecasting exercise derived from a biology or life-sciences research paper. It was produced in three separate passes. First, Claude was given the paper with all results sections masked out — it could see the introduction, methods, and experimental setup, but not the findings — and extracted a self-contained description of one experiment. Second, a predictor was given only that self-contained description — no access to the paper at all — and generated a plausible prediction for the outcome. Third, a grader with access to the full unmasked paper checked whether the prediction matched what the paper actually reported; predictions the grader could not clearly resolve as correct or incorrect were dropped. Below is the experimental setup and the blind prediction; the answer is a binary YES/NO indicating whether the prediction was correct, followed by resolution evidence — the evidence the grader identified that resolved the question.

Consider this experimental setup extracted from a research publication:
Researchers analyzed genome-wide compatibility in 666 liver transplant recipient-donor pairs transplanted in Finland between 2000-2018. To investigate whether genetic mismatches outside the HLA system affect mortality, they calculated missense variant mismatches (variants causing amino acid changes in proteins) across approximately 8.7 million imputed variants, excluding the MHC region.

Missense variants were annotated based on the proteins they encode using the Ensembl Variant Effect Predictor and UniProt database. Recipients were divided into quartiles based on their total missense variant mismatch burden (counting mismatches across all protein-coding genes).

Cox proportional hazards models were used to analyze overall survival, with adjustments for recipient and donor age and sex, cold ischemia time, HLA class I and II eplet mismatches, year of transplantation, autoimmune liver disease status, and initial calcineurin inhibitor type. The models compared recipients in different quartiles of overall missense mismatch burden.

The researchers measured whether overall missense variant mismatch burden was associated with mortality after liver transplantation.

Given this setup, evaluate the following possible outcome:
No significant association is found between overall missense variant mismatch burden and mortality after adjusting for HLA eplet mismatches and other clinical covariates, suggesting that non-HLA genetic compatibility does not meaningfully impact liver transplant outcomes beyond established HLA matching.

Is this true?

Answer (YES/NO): NO